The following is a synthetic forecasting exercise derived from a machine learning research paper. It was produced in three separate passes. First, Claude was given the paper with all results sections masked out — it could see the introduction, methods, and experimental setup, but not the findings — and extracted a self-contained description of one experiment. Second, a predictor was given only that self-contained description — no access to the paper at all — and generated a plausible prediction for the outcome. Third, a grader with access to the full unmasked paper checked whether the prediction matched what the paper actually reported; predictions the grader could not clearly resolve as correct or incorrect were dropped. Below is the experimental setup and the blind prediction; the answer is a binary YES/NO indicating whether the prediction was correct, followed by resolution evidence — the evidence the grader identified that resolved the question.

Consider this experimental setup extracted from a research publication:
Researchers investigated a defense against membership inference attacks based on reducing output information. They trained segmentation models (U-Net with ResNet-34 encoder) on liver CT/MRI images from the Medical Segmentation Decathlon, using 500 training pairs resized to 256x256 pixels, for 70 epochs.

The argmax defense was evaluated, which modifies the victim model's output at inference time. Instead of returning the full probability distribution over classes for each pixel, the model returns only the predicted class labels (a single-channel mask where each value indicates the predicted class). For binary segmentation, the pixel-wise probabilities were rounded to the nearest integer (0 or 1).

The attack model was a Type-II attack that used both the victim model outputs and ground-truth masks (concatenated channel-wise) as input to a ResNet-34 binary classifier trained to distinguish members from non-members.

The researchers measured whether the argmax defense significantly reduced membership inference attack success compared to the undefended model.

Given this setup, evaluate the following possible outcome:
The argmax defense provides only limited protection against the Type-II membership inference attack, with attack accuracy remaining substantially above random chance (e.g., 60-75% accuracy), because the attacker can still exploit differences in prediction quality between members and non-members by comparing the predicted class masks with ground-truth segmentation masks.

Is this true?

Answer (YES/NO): YES